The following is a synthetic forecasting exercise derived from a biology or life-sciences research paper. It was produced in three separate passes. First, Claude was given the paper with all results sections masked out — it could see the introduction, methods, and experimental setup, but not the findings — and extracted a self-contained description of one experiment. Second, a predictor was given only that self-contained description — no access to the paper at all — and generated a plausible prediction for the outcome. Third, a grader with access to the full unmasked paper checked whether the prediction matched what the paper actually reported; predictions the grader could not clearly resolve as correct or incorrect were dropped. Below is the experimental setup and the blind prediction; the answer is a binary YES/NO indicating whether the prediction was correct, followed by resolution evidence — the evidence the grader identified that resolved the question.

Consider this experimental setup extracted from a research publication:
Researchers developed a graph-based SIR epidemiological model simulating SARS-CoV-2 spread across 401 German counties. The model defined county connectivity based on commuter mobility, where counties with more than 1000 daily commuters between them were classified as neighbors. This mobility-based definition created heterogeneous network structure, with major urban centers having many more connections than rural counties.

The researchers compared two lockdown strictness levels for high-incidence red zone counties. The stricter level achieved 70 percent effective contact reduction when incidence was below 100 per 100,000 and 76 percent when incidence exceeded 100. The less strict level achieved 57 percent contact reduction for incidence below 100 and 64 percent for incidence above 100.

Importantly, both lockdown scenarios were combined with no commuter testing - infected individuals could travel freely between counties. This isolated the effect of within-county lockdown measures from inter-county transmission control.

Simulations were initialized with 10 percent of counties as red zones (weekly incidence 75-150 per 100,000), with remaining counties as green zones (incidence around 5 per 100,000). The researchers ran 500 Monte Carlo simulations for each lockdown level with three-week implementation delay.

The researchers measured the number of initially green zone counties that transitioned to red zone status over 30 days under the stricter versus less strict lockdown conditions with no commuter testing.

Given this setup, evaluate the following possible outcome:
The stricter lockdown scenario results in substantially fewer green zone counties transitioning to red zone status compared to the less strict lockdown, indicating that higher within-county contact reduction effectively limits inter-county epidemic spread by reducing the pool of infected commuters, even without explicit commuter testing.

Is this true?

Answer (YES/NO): YES